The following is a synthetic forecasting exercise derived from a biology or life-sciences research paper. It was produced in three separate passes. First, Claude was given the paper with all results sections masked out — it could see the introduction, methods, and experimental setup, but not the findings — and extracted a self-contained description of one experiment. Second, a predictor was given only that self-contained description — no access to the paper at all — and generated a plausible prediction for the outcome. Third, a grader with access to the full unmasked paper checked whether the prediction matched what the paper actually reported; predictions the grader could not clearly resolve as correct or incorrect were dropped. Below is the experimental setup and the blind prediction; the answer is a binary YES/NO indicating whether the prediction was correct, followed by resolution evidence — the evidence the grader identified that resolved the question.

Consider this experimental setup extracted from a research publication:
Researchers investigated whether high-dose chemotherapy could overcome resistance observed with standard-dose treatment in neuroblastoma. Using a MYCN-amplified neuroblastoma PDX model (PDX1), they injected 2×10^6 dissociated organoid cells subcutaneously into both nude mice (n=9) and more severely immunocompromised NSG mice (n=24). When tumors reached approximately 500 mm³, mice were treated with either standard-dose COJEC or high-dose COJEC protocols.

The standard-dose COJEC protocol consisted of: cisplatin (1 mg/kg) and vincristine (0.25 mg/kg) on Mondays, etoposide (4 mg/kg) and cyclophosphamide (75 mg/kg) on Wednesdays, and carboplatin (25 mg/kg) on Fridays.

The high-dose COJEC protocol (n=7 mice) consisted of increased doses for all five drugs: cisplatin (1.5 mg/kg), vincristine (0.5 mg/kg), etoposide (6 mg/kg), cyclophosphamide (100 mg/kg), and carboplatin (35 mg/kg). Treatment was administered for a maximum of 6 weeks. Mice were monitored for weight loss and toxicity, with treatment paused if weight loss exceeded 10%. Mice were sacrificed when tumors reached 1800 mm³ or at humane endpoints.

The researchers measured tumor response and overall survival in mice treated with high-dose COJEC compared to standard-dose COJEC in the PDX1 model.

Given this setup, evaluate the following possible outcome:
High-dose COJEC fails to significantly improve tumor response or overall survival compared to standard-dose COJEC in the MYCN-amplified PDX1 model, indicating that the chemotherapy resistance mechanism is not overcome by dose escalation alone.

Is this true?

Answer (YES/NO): NO